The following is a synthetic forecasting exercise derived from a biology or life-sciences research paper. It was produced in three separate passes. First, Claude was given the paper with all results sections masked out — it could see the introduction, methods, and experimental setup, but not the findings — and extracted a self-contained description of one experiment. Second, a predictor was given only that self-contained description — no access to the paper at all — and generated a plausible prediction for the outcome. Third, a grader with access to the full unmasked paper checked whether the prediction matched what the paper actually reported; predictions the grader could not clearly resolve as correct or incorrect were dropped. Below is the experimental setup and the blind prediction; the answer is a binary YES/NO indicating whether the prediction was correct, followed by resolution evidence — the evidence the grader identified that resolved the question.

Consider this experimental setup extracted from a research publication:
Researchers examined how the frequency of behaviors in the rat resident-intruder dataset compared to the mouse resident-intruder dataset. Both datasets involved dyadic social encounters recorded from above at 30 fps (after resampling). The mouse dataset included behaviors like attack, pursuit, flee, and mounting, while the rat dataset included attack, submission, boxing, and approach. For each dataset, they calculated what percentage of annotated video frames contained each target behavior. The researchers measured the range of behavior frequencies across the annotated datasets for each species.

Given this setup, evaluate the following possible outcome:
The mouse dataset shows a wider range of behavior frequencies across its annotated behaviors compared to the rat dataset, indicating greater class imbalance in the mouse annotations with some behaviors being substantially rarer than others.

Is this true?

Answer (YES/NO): NO